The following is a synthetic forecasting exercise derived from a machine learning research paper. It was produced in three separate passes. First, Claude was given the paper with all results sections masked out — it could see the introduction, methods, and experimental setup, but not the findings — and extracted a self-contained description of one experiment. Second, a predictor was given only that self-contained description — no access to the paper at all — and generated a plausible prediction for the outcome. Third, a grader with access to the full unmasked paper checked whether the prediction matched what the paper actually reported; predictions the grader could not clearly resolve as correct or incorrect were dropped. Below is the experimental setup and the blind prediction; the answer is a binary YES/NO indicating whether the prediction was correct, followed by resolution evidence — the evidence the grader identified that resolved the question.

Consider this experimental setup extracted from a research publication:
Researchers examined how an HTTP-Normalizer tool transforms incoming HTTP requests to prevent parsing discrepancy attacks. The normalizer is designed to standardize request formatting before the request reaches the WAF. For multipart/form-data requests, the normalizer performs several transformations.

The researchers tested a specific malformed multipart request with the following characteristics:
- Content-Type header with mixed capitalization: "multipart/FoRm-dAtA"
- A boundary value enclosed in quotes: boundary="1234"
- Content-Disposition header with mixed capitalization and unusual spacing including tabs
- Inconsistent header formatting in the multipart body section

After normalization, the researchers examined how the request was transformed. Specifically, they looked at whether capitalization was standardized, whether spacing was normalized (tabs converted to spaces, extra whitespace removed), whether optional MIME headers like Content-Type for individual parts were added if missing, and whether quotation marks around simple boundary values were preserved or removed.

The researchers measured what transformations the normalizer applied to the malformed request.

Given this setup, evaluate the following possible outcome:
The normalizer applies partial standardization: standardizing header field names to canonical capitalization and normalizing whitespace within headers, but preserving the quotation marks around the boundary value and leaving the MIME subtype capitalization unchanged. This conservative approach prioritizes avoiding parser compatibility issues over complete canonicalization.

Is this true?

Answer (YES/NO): NO